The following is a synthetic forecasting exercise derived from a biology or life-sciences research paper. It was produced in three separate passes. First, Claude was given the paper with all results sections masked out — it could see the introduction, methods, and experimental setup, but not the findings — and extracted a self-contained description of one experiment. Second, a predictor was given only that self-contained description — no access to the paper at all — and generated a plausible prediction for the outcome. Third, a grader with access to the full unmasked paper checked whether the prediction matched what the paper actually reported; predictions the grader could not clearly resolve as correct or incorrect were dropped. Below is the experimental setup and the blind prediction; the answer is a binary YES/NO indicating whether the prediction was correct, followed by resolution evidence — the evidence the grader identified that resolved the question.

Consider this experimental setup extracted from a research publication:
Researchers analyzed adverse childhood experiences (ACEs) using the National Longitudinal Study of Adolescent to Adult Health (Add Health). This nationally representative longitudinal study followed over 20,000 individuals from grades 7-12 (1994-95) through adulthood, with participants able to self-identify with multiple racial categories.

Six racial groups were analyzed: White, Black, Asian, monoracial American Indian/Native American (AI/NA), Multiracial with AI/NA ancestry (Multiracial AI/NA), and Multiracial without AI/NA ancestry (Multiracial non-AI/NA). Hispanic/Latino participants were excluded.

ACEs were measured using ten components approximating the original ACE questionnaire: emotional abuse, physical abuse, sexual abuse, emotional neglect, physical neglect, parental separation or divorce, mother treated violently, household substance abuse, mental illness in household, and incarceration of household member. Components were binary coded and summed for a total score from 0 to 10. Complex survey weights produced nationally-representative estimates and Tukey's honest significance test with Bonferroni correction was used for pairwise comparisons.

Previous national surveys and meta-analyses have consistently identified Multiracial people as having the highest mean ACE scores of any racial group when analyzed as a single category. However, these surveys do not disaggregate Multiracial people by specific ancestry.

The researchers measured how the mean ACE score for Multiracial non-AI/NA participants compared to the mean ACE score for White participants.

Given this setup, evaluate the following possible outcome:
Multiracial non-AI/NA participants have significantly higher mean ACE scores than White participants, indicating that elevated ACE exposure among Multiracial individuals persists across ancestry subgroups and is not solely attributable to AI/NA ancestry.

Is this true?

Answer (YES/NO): YES